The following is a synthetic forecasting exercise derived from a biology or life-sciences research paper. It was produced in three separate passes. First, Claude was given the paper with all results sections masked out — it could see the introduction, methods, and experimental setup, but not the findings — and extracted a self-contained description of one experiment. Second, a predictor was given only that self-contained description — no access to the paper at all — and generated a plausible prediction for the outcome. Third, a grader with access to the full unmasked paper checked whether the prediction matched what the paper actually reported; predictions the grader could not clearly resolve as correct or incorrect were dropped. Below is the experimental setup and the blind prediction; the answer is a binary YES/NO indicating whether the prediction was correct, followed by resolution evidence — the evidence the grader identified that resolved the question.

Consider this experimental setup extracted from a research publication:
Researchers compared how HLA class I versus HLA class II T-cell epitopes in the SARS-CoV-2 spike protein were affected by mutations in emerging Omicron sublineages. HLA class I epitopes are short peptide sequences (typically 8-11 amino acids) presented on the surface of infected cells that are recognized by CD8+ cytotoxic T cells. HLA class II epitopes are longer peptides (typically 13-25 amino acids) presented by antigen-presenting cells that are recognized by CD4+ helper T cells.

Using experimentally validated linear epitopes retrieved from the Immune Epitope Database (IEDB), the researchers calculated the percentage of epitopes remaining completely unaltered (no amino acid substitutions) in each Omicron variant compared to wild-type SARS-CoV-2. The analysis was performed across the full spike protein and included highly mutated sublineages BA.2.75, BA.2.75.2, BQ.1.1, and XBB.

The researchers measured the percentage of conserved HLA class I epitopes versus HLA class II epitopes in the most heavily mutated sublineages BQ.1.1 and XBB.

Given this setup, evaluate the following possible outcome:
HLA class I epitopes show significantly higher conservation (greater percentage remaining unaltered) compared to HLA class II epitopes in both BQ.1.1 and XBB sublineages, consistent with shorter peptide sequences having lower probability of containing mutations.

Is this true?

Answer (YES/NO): YES